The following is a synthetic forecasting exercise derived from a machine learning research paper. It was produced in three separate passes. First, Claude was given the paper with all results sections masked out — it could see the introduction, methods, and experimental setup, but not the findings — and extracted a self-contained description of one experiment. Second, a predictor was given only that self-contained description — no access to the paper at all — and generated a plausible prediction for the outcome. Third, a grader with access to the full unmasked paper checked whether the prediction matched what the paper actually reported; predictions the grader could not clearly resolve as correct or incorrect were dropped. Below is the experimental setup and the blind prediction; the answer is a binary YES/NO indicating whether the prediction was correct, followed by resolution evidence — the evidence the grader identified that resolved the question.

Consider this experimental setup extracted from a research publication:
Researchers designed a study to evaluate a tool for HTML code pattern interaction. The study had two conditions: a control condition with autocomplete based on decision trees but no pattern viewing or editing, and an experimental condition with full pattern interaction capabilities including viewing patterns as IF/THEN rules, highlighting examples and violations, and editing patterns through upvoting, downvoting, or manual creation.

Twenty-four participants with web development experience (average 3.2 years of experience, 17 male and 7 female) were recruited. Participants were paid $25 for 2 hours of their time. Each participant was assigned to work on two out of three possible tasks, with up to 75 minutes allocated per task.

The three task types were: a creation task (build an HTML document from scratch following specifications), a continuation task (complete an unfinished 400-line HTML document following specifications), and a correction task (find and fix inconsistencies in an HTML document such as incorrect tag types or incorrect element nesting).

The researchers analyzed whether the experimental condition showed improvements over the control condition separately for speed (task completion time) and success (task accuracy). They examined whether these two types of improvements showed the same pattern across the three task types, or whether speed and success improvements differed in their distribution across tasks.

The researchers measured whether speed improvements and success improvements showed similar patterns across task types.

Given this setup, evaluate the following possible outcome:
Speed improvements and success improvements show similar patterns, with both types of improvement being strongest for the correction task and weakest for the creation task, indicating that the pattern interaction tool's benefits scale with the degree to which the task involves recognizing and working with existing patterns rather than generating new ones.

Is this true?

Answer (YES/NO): YES